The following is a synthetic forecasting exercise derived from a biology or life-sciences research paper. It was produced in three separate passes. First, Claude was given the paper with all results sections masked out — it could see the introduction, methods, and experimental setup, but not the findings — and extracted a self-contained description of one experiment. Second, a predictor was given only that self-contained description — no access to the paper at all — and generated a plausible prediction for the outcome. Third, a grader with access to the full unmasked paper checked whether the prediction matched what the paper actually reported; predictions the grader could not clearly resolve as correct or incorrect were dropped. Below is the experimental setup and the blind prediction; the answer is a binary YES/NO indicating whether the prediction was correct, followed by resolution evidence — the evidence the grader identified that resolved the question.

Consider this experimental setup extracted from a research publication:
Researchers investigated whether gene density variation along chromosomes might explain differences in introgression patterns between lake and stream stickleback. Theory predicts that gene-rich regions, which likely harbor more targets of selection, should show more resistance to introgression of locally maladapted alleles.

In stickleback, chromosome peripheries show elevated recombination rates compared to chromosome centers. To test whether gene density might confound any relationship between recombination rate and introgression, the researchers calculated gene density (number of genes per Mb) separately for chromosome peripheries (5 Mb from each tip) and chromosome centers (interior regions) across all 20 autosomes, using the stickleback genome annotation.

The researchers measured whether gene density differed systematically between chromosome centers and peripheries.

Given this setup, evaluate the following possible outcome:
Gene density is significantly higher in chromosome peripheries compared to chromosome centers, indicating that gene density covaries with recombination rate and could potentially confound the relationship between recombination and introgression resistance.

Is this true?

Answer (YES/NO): NO